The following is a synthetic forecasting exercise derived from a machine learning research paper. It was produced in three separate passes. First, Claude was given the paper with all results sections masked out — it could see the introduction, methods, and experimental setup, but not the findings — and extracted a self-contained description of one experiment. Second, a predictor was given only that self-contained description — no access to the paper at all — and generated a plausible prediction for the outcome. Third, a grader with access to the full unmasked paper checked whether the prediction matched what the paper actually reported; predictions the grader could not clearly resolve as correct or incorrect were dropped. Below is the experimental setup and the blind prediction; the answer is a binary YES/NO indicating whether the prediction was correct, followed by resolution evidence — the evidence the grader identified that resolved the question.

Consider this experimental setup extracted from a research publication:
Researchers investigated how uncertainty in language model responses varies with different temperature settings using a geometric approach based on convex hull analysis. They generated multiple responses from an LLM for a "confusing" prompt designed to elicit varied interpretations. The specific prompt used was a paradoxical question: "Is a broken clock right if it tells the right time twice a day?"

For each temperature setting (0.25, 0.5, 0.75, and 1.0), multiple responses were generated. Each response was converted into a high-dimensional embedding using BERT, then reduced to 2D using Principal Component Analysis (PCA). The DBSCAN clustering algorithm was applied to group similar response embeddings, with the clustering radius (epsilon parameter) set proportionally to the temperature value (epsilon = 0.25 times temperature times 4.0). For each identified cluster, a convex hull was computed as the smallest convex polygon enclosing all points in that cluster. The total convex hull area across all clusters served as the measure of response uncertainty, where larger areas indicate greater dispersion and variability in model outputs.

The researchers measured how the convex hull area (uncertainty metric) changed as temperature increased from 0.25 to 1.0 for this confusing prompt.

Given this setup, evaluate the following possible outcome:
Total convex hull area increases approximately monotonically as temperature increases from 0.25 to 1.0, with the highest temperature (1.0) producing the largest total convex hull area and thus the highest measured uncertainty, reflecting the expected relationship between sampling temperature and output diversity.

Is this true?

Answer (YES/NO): NO